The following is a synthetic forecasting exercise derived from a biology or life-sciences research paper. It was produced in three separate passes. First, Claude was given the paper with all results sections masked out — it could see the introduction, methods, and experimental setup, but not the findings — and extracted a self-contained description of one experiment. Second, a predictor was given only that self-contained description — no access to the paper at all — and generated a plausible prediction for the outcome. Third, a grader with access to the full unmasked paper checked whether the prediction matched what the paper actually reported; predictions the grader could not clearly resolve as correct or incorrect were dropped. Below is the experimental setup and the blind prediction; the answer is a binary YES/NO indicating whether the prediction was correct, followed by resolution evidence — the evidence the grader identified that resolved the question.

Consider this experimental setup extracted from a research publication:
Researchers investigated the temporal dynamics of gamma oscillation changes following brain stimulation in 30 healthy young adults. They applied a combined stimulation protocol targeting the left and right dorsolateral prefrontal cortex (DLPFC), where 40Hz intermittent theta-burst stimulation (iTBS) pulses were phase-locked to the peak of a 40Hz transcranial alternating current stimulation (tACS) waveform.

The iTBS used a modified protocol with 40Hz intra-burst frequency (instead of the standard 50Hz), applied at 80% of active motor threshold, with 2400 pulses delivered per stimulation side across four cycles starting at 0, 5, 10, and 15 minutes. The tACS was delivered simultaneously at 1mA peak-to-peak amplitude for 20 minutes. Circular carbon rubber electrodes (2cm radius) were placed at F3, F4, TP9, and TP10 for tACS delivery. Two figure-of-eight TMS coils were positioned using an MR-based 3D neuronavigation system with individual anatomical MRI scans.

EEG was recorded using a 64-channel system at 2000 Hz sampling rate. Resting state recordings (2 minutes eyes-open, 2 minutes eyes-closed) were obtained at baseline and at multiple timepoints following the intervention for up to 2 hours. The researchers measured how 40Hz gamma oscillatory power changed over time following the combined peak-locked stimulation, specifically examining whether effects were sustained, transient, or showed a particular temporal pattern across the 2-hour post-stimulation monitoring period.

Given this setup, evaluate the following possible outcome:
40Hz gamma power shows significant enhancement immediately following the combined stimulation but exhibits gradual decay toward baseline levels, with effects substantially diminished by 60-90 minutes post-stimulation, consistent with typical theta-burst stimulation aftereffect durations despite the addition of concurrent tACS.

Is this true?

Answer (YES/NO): NO